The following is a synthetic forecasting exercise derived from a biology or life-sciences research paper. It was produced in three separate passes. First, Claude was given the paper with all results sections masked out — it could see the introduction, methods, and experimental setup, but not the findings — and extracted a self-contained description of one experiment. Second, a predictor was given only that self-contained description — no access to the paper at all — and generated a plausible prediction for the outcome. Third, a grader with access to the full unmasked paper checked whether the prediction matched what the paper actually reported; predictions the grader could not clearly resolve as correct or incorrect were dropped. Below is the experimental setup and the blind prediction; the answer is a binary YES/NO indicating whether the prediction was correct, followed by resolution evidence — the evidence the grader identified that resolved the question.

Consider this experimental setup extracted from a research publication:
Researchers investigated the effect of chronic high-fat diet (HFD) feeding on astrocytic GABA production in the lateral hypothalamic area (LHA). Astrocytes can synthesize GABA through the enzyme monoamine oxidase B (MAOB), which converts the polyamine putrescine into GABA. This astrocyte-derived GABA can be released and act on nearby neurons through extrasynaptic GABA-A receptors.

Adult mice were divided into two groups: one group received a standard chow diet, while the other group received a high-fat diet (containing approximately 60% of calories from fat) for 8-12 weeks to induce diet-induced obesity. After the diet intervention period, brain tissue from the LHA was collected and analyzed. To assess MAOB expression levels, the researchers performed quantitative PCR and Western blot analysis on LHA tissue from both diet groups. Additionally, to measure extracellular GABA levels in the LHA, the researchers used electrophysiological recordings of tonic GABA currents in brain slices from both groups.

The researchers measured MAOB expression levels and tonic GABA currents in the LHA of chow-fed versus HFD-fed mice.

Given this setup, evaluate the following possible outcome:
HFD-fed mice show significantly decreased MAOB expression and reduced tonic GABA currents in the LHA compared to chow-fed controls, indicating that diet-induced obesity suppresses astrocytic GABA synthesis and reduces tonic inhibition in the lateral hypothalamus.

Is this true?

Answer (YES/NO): NO